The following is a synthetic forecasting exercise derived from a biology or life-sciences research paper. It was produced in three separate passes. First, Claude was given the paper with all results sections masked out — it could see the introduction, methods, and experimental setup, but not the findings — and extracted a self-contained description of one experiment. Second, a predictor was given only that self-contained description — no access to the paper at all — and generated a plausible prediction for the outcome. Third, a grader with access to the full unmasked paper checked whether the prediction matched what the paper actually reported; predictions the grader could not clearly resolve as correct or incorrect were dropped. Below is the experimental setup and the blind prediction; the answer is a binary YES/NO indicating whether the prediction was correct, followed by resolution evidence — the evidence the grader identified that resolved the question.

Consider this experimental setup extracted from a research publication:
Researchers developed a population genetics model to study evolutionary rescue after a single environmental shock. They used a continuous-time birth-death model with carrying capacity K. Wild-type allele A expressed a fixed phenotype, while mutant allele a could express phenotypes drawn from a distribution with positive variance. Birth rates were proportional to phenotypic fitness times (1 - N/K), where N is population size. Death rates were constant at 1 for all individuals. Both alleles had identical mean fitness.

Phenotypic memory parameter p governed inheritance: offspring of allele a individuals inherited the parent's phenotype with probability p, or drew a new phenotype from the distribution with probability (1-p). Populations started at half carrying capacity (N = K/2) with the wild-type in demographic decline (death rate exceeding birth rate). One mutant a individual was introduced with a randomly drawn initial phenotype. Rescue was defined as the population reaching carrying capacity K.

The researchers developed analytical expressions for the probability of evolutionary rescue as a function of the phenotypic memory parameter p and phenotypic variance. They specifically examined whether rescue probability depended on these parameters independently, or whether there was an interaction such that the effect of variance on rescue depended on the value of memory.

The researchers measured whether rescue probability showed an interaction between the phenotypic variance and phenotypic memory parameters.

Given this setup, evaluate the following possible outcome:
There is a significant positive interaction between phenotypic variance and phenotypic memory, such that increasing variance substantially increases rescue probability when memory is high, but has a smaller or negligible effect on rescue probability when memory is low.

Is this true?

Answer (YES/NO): NO